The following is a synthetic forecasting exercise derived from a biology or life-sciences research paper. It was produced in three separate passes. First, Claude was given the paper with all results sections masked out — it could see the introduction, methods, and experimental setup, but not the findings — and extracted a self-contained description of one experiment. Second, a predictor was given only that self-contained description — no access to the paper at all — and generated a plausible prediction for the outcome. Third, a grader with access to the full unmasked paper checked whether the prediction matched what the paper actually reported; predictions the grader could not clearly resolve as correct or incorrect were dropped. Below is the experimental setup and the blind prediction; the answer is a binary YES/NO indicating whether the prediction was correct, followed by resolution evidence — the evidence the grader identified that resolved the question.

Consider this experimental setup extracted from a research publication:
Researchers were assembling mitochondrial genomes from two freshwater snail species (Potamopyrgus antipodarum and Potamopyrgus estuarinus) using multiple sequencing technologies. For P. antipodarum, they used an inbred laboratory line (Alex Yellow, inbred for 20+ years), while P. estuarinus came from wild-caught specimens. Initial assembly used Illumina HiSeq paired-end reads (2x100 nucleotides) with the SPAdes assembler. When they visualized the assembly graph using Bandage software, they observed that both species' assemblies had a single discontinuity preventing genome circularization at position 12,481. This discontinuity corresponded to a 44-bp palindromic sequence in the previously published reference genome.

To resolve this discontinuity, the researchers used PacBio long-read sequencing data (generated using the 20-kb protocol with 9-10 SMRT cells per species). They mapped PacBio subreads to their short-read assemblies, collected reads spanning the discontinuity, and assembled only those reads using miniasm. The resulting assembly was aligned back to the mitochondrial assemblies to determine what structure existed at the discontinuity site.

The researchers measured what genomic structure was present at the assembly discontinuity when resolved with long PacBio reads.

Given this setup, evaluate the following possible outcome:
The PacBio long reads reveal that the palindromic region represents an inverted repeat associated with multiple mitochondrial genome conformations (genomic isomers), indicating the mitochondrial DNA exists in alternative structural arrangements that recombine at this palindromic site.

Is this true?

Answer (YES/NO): YES